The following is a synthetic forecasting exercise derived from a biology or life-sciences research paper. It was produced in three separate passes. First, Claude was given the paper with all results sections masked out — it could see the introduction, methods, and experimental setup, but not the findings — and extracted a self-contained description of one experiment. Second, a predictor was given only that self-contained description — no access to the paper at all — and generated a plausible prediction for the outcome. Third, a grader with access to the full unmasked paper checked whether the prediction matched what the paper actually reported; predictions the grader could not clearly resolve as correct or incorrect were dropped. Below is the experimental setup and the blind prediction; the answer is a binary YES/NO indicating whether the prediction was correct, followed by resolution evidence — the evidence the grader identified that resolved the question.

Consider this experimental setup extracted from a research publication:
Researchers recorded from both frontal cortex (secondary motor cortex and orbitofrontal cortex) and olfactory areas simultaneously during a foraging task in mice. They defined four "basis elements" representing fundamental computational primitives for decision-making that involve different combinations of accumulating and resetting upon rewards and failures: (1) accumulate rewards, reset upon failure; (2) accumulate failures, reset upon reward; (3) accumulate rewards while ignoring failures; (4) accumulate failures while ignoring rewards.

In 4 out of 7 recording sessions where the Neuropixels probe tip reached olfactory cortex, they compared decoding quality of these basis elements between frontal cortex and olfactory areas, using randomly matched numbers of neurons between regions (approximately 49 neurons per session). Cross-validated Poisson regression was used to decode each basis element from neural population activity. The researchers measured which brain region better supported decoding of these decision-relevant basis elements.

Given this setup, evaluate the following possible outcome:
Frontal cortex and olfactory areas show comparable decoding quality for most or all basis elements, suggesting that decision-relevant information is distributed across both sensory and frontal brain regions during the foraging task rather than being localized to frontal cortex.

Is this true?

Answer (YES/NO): NO